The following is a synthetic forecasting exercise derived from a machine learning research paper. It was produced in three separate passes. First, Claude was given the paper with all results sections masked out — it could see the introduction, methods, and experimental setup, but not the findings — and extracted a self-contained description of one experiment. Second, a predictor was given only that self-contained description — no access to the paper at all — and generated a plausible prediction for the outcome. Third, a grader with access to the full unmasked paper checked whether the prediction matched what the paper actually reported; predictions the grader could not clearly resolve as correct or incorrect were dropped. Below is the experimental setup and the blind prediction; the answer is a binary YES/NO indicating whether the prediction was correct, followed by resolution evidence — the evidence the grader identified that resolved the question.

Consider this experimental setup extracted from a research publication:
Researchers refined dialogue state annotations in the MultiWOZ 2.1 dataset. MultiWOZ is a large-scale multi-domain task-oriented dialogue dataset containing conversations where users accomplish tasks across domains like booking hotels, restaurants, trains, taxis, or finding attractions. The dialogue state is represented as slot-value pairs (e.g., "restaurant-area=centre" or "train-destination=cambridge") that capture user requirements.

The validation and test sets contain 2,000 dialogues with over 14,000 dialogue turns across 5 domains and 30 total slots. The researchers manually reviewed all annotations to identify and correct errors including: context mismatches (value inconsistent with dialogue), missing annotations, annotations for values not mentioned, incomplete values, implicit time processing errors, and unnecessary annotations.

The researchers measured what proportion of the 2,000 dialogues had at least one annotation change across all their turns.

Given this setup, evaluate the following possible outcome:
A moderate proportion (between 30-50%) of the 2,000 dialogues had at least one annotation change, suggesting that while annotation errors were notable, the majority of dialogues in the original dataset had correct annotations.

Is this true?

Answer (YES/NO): NO